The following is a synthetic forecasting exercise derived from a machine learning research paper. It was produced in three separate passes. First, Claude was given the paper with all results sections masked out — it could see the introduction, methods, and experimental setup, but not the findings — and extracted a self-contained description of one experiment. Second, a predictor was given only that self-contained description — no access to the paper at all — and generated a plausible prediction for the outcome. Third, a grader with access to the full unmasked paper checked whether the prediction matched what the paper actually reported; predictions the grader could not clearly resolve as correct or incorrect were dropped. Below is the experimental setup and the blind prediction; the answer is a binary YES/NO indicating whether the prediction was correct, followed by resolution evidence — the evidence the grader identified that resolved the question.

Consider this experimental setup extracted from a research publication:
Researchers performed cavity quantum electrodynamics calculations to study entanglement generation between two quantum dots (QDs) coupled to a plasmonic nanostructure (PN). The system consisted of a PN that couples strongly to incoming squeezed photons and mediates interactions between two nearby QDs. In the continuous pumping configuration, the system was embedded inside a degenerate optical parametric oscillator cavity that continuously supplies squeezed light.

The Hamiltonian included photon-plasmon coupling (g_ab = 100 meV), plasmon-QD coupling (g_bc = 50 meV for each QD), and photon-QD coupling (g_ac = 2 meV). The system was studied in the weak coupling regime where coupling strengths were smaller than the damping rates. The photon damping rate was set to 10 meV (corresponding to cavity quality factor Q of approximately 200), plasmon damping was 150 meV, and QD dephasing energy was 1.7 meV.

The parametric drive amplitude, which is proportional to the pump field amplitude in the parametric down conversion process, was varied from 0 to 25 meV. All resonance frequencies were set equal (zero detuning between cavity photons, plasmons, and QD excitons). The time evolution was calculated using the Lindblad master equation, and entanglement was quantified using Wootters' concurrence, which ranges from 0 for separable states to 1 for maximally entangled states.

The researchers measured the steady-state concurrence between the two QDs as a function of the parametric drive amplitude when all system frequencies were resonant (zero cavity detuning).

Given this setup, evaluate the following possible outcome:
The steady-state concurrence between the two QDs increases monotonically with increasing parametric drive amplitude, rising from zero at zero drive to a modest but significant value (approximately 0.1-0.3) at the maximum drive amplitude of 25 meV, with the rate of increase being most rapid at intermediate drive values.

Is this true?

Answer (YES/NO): NO